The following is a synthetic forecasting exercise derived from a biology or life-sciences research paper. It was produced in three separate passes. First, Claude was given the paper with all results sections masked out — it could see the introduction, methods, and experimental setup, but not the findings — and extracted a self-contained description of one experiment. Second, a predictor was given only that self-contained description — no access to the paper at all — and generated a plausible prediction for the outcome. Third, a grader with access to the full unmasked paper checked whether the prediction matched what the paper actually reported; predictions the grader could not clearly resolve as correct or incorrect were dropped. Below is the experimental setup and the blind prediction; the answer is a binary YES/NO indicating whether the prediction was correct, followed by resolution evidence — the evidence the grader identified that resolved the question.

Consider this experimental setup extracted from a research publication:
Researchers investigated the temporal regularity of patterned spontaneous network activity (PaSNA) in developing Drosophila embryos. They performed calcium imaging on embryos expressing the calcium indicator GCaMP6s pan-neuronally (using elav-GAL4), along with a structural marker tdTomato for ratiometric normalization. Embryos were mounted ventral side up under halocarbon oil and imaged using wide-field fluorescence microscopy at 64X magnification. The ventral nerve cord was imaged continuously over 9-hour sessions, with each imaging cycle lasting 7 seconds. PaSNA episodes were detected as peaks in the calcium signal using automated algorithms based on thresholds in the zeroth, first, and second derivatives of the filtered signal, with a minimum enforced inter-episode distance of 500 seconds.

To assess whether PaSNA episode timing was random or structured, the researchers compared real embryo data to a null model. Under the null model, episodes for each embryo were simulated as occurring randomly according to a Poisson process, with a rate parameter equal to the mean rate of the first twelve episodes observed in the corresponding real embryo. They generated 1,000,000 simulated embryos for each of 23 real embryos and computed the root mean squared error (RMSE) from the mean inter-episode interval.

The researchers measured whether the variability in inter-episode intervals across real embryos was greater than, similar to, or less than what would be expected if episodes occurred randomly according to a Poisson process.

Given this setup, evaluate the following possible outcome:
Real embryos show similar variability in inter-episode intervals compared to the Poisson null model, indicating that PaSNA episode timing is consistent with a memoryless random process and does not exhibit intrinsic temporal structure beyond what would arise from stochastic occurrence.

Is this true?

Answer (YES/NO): NO